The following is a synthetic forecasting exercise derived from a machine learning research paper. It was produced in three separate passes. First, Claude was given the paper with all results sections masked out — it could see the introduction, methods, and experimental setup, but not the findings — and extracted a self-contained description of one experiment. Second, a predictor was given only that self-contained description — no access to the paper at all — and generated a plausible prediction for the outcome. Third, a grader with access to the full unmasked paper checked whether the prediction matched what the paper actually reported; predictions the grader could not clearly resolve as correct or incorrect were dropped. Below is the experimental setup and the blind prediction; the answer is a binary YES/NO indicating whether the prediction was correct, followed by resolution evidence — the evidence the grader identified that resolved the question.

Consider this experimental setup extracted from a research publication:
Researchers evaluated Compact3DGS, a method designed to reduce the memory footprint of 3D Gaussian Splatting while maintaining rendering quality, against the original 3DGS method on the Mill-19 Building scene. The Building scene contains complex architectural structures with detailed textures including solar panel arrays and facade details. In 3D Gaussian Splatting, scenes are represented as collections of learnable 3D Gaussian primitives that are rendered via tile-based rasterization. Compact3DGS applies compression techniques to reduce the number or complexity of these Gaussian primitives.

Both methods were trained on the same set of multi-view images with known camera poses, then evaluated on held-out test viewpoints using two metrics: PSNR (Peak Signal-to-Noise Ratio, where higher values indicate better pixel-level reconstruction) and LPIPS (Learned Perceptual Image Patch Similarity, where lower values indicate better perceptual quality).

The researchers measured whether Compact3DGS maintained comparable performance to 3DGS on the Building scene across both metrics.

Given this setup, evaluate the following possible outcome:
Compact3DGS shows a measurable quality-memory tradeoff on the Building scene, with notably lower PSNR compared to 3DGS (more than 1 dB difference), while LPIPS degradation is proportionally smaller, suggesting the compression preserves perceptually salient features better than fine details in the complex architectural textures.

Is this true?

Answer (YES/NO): NO